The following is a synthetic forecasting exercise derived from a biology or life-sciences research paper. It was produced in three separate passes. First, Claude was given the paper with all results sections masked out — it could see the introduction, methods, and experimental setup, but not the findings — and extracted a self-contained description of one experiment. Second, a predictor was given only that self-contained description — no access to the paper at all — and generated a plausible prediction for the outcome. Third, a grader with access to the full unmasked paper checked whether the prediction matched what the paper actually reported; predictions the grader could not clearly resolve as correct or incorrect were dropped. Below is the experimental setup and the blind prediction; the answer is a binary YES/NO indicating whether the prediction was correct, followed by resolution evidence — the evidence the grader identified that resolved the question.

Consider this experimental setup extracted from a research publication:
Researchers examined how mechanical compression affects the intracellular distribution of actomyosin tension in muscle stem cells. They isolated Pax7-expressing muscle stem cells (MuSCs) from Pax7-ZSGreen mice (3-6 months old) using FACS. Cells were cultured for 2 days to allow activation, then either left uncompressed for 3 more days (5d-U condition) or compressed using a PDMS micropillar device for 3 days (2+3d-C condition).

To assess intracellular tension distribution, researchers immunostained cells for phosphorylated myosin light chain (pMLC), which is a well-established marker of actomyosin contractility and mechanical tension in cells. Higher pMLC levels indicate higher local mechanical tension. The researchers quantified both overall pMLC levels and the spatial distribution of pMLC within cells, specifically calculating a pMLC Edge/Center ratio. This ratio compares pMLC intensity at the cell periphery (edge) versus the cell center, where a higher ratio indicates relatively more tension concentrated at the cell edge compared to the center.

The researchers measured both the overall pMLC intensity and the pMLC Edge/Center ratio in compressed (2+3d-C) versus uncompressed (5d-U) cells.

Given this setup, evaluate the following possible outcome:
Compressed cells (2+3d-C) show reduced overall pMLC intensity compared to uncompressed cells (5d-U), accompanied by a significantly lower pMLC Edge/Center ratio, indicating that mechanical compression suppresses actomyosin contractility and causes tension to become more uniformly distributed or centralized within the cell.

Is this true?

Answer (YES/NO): NO